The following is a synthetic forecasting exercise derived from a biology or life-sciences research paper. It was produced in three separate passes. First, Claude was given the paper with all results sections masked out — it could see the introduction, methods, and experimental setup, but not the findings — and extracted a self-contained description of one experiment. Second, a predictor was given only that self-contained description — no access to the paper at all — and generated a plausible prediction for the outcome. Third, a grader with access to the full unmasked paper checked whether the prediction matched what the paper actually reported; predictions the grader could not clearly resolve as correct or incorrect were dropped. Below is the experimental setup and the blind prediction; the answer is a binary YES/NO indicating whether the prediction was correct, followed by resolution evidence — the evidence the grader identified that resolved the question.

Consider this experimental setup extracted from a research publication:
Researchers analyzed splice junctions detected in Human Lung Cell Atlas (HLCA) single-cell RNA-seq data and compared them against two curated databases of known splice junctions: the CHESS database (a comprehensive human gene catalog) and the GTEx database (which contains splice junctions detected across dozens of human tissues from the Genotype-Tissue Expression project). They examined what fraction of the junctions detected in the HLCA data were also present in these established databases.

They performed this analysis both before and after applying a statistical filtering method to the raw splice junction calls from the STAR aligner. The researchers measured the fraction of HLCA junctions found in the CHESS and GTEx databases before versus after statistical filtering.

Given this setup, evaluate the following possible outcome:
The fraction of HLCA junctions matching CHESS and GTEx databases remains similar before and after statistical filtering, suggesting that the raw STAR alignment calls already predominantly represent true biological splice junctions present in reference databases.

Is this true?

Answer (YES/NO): NO